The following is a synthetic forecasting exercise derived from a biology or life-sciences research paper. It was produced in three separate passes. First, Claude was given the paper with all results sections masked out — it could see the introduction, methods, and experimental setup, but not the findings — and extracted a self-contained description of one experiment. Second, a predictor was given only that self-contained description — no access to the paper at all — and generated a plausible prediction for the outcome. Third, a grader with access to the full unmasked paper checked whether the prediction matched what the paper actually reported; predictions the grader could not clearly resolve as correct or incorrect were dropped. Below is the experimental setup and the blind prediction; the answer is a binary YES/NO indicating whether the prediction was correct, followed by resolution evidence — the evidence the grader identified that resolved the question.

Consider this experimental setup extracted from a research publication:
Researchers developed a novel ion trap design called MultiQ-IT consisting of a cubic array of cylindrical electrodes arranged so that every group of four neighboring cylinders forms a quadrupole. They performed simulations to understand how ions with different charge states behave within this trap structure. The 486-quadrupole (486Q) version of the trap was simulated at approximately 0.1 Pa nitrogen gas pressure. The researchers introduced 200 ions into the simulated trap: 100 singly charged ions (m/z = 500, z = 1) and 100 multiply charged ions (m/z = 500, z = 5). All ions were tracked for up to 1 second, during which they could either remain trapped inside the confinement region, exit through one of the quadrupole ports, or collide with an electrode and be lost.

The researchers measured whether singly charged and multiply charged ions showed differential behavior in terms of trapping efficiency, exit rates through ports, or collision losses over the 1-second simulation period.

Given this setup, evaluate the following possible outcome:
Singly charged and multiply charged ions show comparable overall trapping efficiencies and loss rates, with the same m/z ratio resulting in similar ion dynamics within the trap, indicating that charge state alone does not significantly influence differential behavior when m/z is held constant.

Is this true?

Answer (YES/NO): NO